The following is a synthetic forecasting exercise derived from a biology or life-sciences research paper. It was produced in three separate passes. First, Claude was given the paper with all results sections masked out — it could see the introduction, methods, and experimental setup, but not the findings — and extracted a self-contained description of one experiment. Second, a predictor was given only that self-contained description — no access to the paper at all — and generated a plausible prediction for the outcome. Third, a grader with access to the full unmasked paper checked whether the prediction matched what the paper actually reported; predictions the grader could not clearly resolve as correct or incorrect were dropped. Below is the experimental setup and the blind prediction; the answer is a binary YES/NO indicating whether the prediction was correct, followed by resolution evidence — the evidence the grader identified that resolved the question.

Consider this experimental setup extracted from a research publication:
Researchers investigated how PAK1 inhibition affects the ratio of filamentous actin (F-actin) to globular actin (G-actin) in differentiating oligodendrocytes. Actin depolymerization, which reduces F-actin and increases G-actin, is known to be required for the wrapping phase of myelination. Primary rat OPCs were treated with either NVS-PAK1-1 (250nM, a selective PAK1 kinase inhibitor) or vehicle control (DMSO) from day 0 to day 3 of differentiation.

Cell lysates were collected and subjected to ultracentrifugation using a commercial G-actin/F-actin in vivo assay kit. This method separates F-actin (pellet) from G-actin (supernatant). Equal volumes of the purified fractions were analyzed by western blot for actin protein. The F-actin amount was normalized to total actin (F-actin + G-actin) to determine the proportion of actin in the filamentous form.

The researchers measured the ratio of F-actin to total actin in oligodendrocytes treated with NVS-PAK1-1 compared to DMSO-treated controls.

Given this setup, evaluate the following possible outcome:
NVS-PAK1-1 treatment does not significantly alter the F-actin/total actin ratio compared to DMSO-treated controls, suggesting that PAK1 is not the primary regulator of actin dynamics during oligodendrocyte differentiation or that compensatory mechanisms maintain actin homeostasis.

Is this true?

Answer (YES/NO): NO